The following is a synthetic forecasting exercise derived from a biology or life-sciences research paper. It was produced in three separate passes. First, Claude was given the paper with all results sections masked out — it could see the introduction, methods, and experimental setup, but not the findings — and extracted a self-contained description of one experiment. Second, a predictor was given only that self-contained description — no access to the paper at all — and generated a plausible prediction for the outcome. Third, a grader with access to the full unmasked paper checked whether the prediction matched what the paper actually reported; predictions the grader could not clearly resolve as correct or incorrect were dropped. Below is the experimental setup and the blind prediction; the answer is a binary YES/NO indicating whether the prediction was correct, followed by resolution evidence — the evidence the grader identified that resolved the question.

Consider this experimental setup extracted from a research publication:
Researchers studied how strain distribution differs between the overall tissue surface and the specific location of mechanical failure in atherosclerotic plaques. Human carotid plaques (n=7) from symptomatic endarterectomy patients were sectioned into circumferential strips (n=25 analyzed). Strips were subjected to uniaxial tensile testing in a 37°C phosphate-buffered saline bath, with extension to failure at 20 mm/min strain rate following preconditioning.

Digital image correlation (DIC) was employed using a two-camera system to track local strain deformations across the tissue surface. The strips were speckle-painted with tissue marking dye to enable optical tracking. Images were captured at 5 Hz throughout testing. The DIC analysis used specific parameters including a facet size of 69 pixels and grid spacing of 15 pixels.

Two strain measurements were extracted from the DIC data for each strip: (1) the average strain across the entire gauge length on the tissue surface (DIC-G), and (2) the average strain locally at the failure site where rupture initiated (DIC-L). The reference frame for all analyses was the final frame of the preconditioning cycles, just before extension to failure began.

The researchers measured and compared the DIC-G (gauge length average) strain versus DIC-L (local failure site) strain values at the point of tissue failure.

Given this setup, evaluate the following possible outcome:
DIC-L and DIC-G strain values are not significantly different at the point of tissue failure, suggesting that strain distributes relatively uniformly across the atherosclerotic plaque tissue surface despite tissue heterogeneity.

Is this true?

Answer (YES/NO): NO